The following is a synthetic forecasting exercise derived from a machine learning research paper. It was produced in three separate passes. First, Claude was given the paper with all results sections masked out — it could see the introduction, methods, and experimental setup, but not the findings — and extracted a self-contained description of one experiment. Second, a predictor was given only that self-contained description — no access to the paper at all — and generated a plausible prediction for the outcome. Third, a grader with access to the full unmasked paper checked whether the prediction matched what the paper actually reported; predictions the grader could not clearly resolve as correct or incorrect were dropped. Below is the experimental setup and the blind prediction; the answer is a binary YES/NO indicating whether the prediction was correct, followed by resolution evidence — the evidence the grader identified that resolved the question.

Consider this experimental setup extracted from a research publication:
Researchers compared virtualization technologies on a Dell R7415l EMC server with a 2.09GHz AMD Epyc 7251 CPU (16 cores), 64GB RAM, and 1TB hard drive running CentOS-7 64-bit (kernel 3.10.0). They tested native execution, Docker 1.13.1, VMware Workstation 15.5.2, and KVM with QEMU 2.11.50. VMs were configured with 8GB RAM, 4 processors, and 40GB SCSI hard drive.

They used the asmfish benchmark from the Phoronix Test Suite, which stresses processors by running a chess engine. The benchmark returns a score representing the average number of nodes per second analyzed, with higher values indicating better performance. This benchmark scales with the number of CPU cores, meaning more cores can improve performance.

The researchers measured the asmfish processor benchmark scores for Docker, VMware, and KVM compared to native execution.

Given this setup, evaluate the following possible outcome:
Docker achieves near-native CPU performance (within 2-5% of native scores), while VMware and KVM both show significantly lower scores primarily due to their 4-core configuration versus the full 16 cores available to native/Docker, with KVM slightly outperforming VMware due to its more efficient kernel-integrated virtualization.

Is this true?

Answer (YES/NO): NO